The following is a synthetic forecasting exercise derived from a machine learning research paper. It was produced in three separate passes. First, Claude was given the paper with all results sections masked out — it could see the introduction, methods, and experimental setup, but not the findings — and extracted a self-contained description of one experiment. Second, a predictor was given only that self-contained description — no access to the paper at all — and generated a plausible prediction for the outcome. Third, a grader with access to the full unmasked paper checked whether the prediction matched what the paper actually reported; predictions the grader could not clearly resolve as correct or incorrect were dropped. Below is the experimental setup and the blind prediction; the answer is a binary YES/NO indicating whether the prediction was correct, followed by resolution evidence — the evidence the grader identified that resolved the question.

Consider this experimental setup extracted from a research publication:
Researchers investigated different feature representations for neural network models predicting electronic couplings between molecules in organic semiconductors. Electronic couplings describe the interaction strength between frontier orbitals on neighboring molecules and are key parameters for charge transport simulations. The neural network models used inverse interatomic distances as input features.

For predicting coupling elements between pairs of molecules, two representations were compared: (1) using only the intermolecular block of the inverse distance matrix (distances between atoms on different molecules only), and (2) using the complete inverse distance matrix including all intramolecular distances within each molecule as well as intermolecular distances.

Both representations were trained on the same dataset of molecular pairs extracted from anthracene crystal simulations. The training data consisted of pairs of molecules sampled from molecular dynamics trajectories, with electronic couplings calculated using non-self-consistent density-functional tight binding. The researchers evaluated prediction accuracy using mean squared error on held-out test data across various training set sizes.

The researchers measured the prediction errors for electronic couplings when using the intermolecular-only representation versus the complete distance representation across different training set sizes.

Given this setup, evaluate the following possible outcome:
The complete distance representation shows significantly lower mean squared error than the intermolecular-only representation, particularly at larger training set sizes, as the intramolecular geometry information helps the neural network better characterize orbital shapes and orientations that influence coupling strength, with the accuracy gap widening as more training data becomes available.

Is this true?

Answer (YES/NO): NO